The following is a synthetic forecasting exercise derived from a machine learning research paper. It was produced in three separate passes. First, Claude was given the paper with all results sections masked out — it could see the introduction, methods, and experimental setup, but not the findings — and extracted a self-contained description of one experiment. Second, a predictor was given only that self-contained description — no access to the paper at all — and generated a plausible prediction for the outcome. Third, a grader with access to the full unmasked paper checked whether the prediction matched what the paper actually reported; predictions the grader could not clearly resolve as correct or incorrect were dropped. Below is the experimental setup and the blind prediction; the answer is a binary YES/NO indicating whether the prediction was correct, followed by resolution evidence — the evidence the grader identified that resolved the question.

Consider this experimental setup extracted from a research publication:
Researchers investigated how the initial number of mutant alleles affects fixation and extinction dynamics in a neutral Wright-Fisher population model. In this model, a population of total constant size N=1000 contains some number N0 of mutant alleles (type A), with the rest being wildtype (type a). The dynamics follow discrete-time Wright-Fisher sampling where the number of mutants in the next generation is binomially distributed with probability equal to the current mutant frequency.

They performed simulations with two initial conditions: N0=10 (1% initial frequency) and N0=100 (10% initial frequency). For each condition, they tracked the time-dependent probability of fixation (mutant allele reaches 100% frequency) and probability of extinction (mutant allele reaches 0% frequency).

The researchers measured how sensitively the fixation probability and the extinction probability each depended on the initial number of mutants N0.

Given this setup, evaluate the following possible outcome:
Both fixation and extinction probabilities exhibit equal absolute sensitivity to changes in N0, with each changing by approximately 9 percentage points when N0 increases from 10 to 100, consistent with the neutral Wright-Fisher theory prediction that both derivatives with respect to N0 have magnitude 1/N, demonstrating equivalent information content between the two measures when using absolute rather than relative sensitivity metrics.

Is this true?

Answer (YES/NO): NO